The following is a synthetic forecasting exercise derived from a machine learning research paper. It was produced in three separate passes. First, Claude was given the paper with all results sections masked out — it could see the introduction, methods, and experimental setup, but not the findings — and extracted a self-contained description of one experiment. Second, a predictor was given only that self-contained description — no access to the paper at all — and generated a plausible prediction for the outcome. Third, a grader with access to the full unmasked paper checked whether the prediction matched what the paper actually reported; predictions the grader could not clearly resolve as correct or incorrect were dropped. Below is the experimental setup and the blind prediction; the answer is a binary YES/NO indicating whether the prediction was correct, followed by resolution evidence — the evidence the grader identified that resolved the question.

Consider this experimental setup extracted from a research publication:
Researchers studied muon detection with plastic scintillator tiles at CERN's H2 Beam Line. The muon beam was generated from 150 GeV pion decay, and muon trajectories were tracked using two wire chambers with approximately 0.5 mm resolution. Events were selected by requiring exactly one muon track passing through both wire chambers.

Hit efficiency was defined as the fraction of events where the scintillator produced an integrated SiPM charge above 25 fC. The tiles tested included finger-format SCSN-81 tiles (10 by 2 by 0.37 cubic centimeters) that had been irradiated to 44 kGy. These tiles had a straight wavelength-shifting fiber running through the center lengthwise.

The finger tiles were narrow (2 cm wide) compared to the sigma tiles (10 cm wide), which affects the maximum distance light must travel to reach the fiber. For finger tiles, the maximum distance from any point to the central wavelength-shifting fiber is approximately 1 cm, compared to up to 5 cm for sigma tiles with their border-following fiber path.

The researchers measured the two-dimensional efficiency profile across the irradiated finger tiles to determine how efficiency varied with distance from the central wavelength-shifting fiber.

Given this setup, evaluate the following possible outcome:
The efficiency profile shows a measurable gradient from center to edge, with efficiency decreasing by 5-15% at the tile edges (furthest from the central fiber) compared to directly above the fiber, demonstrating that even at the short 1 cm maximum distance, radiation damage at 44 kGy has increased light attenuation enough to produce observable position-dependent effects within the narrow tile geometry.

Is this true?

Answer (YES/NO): NO